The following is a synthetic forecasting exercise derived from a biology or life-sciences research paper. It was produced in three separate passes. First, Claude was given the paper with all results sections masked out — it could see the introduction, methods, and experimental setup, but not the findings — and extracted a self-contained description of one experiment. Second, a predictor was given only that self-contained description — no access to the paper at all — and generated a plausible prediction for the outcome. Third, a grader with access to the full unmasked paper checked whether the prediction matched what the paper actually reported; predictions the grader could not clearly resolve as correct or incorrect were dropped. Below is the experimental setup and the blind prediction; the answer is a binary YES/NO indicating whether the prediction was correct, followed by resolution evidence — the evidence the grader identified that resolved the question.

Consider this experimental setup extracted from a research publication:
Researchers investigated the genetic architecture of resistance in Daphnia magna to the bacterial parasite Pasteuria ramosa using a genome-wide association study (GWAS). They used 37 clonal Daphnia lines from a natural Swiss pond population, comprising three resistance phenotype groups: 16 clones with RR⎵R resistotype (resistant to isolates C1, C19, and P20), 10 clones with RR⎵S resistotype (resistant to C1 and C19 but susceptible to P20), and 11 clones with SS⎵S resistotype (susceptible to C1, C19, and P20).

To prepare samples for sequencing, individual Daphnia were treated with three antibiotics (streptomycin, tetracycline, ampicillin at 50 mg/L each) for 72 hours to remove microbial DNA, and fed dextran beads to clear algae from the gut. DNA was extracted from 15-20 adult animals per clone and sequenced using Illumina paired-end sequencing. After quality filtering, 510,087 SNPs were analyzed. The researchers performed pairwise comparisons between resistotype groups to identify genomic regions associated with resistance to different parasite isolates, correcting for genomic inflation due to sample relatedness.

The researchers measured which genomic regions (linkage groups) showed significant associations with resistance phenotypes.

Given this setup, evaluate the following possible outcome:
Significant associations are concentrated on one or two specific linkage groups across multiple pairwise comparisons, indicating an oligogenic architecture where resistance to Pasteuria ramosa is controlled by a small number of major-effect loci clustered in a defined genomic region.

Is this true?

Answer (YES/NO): YES